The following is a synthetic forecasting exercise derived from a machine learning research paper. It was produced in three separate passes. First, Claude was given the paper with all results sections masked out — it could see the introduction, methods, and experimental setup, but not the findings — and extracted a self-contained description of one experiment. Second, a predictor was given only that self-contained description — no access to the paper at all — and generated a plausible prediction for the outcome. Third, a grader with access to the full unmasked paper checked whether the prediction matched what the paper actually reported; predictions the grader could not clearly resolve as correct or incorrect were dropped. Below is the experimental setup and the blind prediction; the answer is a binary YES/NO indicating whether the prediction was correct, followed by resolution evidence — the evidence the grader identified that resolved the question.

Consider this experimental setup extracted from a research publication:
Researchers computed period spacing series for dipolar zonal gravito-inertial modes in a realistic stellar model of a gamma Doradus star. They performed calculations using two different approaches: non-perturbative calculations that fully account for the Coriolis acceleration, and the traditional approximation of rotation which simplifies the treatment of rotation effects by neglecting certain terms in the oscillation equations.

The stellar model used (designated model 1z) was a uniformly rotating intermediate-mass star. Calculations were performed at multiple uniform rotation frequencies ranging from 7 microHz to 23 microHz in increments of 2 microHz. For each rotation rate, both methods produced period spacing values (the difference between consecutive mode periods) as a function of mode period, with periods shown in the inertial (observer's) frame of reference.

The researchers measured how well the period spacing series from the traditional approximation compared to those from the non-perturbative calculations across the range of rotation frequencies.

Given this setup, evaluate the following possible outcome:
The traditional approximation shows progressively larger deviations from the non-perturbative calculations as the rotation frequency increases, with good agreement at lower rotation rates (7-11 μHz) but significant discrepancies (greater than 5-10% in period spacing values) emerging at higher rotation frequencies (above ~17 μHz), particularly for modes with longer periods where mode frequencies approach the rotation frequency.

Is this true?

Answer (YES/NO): NO